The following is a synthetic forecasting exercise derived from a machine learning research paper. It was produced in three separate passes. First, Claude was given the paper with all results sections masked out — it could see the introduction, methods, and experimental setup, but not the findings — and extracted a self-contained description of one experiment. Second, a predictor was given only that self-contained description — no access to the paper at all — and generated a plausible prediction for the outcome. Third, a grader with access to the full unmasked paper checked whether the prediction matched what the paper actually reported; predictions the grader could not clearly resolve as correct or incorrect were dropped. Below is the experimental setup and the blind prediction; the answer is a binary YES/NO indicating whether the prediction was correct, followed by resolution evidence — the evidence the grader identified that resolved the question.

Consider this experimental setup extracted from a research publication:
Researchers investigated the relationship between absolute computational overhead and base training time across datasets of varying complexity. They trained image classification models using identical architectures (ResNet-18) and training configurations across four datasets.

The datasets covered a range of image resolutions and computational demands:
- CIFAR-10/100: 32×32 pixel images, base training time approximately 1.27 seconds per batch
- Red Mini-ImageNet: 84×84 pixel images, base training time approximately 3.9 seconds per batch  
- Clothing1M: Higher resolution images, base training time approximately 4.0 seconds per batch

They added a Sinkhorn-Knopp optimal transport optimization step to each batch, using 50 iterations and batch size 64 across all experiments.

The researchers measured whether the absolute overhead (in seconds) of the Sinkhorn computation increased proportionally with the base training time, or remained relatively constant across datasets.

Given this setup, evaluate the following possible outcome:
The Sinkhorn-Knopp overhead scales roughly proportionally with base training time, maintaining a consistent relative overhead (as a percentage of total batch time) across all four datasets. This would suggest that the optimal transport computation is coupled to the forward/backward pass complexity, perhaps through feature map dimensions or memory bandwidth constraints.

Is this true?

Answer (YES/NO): NO